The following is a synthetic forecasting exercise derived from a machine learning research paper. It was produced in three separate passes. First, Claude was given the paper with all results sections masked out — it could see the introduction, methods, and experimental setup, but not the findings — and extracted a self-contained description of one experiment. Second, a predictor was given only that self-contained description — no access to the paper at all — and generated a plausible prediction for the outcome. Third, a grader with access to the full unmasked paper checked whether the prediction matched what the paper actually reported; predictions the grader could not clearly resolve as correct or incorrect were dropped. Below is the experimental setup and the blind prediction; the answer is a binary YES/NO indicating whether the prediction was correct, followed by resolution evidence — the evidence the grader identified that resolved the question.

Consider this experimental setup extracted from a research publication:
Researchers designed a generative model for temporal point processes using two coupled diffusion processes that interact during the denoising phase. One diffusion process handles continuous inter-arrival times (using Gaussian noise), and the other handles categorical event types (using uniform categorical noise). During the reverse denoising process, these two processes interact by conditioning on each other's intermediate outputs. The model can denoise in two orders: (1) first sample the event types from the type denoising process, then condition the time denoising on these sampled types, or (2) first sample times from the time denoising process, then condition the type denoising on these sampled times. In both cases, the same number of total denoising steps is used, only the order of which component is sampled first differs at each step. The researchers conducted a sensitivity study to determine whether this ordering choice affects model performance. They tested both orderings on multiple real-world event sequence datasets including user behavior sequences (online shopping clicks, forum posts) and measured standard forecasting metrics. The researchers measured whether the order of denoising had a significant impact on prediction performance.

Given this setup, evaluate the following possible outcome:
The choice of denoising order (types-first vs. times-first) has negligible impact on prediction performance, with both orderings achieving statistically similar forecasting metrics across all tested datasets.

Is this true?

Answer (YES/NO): YES